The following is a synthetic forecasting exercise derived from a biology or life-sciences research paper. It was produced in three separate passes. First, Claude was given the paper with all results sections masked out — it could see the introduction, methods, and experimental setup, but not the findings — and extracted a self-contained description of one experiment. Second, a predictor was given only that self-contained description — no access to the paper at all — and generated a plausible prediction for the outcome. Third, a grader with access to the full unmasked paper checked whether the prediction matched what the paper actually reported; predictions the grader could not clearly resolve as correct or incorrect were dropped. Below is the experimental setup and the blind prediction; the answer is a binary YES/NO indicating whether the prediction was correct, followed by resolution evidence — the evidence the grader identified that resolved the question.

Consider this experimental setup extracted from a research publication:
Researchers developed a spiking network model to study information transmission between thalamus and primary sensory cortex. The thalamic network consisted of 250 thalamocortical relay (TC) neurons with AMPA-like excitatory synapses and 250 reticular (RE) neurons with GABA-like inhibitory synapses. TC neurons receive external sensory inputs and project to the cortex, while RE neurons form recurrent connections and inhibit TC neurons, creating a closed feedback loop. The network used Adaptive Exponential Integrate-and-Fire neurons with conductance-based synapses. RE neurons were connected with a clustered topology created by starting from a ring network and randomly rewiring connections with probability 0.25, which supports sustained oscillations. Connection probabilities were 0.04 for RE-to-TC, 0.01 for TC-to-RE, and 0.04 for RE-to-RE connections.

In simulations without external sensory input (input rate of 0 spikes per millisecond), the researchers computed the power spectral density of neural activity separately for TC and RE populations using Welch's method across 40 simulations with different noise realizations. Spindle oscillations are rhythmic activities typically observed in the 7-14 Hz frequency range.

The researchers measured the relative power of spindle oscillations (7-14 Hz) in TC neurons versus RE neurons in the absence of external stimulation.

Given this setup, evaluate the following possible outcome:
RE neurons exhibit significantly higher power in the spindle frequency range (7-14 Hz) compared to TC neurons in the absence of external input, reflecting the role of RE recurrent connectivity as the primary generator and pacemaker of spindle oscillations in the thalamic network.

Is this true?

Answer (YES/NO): YES